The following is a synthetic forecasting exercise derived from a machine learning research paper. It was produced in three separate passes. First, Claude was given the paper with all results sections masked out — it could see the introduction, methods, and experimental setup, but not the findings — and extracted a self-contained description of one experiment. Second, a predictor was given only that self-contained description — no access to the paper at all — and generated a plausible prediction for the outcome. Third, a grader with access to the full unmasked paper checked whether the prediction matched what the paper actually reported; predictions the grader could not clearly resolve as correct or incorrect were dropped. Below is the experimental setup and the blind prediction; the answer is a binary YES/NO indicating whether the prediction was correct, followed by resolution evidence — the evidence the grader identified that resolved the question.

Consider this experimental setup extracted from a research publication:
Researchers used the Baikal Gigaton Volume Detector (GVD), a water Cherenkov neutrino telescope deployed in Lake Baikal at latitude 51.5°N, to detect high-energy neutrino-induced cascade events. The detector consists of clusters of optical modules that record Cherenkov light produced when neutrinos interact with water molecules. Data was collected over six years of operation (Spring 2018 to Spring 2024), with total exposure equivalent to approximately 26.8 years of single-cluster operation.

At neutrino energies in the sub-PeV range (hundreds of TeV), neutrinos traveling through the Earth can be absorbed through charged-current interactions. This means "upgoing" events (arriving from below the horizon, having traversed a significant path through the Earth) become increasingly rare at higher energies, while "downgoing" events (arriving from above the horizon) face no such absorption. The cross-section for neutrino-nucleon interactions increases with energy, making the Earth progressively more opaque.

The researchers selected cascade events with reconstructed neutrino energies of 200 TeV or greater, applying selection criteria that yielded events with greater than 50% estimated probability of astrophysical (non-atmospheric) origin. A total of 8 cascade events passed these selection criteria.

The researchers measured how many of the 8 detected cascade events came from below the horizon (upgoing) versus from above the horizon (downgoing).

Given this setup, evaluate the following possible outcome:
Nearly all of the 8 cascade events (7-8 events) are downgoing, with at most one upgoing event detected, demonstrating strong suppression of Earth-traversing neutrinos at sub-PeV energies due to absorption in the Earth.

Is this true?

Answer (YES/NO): YES